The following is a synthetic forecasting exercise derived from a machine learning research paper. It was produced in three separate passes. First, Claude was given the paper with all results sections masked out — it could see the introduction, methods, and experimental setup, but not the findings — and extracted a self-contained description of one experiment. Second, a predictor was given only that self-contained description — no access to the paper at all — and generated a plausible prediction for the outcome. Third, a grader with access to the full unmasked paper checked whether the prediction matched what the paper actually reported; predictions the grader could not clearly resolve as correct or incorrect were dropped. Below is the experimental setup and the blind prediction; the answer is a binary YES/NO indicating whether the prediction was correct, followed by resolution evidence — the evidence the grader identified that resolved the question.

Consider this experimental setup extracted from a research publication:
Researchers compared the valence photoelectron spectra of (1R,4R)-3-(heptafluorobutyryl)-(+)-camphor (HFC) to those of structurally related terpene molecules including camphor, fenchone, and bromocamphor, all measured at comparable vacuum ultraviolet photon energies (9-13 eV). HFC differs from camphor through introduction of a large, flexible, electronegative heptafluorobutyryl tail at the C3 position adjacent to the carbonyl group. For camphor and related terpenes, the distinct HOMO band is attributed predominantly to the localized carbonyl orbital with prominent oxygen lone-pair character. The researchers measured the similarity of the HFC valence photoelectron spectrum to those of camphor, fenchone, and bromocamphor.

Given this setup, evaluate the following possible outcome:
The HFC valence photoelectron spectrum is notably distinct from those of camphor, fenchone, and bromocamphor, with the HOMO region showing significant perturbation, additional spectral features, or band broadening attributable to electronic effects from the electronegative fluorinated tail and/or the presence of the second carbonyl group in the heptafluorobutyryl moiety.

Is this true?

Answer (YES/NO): NO